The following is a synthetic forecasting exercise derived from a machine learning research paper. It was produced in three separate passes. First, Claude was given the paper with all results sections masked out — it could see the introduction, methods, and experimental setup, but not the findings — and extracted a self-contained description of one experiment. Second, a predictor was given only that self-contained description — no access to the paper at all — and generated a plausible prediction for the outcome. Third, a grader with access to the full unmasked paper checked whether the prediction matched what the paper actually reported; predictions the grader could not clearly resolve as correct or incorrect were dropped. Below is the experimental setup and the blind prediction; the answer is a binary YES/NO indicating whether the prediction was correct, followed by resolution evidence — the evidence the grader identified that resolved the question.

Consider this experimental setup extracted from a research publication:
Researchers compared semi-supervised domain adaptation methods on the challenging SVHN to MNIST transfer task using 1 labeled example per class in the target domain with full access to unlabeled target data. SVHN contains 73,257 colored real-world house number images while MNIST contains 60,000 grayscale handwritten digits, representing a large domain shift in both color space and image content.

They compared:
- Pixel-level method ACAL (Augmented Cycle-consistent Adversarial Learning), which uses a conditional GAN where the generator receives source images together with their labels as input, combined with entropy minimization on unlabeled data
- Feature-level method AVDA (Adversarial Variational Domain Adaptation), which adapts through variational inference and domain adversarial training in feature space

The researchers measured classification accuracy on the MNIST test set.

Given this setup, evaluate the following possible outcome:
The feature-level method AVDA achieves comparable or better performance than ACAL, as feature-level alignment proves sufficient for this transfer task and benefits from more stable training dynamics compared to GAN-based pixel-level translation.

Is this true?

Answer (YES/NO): YES